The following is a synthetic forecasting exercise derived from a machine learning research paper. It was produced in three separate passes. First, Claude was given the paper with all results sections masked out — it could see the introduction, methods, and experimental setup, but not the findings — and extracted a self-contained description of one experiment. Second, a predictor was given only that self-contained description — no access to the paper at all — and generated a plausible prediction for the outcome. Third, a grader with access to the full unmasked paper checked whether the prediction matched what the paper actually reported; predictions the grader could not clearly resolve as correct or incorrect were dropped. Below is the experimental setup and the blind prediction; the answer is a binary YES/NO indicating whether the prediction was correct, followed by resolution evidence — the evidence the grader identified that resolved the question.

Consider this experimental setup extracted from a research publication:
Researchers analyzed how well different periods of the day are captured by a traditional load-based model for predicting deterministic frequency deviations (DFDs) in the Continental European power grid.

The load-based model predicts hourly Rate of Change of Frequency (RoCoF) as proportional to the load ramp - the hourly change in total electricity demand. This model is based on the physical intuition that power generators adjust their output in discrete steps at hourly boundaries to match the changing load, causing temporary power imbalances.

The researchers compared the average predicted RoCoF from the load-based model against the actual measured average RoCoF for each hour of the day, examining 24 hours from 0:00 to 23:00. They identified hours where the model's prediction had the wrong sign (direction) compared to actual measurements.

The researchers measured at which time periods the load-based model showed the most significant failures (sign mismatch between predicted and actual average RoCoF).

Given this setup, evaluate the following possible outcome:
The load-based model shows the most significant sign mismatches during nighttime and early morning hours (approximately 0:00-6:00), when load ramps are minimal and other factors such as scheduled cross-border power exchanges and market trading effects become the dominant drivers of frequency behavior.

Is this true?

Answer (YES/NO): NO